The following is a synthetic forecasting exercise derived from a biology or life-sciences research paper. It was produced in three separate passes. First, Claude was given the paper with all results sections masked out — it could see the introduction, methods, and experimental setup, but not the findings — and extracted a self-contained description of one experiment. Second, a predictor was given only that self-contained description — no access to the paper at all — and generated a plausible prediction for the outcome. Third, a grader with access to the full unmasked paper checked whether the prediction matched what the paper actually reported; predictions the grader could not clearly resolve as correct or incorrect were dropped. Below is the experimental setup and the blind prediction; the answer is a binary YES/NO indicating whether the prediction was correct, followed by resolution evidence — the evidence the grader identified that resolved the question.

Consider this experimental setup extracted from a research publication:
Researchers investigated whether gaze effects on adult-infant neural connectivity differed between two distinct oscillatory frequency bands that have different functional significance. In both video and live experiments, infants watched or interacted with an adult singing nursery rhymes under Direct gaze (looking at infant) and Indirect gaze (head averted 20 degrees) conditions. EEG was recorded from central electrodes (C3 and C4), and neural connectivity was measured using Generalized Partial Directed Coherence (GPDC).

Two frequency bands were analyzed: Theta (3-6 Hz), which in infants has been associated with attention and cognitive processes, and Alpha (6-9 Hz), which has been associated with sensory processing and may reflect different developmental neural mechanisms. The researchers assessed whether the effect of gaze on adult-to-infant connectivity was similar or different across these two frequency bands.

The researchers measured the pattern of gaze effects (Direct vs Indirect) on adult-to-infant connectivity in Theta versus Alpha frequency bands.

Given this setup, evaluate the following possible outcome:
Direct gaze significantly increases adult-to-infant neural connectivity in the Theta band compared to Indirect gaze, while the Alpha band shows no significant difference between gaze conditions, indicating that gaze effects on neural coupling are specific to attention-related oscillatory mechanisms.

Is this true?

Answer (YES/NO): NO